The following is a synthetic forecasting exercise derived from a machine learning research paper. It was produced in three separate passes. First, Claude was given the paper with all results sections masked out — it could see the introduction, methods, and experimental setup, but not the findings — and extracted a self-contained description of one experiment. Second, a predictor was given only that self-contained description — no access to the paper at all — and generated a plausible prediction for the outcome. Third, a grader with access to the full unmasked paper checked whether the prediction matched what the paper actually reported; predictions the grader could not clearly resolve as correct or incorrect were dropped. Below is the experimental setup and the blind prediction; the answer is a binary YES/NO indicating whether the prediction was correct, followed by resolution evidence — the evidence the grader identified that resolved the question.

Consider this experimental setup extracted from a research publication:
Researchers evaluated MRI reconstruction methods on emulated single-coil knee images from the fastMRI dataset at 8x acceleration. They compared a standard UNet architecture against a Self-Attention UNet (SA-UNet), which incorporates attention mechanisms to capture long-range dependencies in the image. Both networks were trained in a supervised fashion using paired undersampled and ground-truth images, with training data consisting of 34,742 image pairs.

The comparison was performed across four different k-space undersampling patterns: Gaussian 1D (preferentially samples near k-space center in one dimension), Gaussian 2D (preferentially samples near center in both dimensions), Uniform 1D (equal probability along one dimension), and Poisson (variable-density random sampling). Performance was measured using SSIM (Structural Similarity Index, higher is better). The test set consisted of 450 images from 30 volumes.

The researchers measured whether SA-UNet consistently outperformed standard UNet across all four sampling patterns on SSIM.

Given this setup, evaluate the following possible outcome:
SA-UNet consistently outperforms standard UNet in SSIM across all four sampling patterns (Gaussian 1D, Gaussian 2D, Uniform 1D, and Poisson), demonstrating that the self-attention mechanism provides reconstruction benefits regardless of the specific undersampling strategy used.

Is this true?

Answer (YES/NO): NO